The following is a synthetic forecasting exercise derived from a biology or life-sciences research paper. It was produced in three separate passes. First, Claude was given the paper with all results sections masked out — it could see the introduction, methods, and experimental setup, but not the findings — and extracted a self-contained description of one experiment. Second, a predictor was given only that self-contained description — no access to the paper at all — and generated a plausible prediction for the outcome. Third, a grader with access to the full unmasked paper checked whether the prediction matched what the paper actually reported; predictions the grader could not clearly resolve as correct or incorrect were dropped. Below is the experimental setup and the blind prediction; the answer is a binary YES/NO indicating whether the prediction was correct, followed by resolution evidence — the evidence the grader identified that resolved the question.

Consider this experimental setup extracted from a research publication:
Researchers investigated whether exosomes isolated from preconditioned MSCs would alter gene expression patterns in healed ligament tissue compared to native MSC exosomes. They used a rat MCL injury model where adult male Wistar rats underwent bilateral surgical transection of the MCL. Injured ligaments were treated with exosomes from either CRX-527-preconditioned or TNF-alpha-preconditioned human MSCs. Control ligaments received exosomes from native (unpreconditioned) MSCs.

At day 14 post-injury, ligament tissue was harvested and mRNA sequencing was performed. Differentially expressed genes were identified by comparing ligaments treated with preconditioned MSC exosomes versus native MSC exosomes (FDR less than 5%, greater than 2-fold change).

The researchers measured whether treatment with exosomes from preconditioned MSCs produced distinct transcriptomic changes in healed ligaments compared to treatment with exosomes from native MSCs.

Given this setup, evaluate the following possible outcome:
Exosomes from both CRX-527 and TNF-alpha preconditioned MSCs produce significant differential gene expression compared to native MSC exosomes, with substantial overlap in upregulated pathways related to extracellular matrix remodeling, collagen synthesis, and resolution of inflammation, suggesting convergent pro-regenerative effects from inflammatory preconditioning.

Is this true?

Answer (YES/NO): NO